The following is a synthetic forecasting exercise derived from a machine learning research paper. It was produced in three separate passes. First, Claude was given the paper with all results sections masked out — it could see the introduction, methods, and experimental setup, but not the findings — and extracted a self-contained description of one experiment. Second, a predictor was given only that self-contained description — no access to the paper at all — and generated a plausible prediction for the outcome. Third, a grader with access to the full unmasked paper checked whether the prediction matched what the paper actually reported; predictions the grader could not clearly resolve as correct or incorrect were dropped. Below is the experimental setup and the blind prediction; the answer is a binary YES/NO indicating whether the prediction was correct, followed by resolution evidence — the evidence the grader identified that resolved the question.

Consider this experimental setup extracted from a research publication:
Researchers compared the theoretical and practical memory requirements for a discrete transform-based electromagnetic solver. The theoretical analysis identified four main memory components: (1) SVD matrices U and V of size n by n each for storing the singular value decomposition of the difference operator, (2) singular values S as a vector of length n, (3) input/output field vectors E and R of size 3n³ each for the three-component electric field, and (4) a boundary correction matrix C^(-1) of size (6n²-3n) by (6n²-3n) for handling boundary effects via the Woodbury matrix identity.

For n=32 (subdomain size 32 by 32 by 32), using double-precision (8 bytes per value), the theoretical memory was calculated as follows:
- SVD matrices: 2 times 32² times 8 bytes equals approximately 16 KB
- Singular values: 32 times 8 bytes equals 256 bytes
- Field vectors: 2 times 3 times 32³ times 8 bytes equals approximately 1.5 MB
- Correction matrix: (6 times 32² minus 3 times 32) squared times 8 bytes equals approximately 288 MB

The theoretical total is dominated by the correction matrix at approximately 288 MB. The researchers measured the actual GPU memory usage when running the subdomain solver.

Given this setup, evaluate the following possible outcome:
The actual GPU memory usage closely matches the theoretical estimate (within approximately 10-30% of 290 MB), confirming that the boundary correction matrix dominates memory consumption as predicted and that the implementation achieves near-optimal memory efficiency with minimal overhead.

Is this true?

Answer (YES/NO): YES